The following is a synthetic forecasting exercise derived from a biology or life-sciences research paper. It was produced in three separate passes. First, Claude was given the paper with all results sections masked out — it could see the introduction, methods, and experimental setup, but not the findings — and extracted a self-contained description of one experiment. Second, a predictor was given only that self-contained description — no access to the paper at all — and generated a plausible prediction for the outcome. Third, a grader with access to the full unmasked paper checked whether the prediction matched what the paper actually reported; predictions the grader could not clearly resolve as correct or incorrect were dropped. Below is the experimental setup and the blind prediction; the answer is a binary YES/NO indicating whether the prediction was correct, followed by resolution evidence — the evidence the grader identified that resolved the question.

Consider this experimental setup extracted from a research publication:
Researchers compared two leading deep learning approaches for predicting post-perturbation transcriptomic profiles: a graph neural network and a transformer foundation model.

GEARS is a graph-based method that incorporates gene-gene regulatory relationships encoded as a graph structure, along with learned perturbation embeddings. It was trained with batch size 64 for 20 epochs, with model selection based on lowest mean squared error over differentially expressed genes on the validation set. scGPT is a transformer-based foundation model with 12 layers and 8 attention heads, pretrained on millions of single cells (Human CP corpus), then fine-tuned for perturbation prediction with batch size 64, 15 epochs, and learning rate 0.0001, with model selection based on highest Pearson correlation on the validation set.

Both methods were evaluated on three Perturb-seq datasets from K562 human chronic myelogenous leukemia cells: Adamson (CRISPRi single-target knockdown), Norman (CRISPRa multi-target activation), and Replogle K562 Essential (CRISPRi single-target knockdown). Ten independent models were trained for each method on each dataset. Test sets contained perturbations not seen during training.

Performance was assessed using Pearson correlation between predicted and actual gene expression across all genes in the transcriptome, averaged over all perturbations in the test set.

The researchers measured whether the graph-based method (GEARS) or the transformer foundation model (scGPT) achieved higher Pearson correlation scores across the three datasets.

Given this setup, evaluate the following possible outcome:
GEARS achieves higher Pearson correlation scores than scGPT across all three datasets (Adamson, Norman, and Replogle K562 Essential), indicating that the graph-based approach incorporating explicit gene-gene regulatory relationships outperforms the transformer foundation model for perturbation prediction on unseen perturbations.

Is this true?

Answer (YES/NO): NO